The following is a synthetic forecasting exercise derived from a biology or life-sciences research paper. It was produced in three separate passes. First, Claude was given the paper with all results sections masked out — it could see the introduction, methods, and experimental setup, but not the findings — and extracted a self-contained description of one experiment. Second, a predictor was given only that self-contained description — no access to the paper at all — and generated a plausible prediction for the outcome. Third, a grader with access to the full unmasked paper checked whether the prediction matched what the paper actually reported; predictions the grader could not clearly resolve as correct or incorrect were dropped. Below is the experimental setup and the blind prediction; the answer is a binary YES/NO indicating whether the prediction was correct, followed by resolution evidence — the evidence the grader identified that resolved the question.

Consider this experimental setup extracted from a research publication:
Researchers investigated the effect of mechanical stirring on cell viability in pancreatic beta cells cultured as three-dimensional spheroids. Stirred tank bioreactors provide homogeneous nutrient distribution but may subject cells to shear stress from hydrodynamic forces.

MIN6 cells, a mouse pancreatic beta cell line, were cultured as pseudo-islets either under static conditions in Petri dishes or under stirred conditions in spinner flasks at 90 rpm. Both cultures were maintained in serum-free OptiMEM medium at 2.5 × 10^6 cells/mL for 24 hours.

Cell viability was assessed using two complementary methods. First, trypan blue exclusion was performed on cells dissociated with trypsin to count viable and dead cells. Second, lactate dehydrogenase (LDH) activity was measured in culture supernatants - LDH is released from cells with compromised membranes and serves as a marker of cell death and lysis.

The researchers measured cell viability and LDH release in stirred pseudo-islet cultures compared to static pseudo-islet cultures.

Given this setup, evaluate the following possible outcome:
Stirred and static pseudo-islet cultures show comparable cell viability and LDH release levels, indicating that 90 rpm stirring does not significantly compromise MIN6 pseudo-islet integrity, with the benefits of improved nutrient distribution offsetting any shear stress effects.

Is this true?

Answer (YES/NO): NO